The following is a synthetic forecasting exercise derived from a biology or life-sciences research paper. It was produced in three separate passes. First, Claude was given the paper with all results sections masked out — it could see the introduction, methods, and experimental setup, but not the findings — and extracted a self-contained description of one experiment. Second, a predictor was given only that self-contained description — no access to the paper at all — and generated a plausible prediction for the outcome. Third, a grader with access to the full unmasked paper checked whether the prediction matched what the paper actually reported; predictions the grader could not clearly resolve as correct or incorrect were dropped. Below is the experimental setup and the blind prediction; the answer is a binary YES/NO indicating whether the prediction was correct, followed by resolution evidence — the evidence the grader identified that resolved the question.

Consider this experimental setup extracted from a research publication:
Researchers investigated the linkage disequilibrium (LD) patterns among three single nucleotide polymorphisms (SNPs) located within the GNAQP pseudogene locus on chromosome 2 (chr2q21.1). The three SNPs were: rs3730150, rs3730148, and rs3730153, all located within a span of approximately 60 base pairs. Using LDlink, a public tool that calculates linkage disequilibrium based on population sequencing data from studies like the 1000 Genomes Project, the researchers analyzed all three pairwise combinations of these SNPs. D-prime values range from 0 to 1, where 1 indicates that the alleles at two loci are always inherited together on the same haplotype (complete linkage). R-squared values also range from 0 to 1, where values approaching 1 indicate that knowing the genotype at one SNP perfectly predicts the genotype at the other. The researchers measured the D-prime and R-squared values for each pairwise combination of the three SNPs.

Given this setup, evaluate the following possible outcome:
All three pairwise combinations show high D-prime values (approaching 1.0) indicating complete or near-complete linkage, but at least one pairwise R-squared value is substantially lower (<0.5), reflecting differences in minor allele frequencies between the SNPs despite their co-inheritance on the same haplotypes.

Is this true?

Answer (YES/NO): NO